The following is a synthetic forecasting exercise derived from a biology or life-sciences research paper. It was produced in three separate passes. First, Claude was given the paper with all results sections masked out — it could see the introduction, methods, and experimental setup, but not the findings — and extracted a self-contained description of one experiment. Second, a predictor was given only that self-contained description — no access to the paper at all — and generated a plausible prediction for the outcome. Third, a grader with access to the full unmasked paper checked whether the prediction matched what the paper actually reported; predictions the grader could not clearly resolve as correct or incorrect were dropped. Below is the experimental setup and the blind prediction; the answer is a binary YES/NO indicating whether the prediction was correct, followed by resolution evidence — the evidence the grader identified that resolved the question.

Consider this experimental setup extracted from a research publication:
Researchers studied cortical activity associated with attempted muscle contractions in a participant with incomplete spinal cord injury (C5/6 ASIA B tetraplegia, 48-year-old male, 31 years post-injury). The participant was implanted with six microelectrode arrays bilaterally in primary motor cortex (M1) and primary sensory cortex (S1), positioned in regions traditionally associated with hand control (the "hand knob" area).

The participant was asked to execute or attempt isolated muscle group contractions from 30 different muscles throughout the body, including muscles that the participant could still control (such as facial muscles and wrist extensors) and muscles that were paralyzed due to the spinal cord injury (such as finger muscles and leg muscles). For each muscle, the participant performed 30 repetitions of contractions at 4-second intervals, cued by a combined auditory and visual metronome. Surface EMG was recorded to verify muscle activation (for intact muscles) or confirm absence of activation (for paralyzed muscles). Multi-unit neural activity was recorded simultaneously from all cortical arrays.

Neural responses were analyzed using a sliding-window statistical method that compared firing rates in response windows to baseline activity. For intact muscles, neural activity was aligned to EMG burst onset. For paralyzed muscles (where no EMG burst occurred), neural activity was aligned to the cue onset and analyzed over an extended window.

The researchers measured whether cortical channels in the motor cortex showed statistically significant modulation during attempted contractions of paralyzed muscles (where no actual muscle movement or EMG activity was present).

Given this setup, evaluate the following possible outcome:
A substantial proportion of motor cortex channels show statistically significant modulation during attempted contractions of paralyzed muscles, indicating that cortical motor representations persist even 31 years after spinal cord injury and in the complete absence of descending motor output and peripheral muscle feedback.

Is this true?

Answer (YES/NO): YES